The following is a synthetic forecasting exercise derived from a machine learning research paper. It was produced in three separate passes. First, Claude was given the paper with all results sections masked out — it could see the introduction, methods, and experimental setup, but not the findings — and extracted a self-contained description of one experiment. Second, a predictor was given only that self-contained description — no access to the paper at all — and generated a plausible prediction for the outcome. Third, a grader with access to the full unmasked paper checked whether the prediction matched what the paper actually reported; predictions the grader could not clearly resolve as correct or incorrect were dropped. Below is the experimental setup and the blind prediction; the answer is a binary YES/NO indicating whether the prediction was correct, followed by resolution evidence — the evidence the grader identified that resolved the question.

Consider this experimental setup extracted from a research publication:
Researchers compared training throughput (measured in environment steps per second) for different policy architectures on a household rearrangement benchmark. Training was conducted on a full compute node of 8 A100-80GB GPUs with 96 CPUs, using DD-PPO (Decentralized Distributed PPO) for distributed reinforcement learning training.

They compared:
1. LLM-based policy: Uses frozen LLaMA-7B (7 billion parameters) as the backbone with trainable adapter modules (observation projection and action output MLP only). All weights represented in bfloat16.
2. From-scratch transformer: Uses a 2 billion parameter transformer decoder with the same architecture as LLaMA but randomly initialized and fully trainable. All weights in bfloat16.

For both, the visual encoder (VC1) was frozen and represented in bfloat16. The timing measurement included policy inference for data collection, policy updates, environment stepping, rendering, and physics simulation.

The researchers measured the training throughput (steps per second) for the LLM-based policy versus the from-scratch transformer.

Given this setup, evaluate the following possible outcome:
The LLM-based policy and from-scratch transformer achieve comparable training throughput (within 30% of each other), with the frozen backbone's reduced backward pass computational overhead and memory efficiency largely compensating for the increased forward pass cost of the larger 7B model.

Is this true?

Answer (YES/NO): YES